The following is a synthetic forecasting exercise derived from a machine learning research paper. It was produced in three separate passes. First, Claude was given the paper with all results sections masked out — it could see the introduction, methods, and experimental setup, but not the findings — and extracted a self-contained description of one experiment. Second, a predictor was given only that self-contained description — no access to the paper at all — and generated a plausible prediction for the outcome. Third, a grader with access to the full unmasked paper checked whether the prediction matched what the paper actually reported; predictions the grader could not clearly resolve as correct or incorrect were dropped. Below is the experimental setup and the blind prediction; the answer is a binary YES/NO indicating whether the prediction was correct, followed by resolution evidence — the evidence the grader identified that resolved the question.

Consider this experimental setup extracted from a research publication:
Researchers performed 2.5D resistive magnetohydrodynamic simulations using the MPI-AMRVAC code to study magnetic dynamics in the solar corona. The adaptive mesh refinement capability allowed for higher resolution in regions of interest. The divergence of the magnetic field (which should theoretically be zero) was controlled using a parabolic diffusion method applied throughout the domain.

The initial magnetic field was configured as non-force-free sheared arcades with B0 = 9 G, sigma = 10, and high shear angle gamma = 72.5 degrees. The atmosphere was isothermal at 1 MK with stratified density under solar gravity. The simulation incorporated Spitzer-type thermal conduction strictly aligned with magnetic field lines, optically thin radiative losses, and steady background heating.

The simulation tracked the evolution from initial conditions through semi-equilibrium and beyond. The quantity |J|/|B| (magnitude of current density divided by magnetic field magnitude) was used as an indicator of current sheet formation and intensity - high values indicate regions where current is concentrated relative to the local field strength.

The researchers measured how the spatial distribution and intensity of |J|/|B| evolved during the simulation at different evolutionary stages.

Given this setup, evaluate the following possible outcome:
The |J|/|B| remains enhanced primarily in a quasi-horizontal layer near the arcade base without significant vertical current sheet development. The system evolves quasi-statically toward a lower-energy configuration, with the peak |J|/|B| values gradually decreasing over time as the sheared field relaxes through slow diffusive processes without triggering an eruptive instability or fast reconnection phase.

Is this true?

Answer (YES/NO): NO